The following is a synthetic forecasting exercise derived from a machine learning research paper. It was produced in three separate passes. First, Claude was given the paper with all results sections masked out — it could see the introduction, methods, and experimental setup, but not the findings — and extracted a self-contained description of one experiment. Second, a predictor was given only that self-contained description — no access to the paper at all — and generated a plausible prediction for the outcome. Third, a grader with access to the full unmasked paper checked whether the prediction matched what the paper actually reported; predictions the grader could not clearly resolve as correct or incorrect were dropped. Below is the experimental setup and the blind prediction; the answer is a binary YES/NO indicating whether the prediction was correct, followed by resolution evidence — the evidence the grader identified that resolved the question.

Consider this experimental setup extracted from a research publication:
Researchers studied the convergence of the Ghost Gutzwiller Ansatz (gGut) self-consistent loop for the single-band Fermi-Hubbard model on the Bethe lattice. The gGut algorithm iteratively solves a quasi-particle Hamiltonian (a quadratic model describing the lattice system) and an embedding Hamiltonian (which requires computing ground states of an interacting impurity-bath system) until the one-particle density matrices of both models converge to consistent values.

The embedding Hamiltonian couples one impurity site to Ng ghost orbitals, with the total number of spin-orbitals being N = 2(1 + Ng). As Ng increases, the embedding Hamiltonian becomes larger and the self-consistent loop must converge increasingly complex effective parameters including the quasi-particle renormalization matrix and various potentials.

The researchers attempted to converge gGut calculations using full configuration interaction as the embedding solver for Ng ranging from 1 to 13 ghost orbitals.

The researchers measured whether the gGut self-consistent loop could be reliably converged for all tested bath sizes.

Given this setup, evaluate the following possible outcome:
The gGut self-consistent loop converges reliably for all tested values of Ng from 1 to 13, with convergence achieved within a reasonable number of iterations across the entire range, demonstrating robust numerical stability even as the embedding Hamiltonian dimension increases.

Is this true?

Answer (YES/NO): NO